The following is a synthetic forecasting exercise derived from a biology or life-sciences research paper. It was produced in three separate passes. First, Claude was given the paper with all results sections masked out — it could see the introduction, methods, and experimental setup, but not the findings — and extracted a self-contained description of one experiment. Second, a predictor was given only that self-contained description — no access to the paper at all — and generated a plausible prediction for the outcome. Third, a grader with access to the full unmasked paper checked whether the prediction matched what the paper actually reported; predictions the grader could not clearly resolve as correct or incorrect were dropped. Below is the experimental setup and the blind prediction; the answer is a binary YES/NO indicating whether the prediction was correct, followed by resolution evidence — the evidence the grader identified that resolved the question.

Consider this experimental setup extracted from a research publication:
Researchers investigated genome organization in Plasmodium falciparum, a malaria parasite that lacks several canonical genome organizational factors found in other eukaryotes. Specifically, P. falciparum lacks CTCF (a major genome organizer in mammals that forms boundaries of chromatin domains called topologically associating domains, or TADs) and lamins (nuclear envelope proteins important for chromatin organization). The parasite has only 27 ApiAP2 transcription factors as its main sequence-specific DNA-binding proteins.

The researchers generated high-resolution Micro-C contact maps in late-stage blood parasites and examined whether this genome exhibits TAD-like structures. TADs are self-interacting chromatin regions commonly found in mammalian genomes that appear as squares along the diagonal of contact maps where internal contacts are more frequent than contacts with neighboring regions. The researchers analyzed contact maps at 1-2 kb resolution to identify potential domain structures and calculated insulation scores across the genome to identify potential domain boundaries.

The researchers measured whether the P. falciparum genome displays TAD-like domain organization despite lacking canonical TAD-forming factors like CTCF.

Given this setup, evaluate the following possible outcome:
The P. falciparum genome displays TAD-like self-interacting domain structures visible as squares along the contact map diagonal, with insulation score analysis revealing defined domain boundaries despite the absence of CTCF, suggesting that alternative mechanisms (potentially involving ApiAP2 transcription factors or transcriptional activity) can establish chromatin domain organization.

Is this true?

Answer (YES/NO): YES